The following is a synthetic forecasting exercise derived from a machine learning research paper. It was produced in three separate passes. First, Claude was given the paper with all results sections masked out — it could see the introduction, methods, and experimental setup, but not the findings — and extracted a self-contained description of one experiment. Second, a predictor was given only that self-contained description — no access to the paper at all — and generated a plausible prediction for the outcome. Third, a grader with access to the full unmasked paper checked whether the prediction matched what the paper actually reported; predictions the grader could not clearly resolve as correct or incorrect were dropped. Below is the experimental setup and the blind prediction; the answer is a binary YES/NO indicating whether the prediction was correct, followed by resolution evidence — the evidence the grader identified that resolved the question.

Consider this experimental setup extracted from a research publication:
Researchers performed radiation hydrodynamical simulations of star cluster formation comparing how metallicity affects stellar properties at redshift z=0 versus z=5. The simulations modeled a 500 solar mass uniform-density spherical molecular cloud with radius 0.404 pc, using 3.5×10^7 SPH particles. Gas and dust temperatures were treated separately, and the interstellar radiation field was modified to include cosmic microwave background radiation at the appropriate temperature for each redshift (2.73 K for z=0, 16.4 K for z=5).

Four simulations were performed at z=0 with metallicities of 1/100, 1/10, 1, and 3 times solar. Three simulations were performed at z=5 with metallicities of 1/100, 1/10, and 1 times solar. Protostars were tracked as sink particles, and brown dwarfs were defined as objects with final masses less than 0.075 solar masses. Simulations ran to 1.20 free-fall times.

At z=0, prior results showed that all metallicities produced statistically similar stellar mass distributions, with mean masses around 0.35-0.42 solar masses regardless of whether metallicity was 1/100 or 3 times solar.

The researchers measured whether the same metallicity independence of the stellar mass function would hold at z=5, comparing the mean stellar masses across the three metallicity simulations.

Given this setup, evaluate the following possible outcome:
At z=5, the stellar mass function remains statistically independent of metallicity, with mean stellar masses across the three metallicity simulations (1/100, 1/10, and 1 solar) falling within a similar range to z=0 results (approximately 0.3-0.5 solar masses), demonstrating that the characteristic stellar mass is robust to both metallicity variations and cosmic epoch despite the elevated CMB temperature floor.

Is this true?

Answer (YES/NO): NO